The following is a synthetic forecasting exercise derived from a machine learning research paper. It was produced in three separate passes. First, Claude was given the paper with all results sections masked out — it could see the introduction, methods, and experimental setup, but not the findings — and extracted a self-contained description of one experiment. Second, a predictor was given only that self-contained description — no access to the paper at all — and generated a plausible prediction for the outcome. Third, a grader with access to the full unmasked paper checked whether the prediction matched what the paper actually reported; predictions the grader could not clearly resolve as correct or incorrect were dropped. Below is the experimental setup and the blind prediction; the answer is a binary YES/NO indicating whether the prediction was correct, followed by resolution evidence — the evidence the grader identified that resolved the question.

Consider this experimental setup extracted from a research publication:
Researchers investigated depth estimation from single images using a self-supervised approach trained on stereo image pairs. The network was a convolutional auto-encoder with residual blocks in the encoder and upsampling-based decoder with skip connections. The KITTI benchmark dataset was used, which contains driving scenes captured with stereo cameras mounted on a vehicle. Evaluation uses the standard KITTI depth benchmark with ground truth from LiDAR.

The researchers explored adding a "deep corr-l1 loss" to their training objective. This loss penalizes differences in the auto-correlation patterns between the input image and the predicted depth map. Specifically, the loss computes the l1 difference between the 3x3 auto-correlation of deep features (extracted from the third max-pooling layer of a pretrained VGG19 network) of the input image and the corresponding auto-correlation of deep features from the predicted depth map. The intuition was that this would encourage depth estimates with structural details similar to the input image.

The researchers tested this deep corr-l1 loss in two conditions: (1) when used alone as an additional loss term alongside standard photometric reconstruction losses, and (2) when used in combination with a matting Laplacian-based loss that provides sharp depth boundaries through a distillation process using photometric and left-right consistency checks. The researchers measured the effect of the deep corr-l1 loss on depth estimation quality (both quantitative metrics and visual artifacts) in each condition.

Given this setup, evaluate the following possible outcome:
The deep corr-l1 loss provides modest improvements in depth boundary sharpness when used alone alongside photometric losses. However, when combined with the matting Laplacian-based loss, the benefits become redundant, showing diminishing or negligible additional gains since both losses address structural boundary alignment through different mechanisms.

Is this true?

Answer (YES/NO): NO